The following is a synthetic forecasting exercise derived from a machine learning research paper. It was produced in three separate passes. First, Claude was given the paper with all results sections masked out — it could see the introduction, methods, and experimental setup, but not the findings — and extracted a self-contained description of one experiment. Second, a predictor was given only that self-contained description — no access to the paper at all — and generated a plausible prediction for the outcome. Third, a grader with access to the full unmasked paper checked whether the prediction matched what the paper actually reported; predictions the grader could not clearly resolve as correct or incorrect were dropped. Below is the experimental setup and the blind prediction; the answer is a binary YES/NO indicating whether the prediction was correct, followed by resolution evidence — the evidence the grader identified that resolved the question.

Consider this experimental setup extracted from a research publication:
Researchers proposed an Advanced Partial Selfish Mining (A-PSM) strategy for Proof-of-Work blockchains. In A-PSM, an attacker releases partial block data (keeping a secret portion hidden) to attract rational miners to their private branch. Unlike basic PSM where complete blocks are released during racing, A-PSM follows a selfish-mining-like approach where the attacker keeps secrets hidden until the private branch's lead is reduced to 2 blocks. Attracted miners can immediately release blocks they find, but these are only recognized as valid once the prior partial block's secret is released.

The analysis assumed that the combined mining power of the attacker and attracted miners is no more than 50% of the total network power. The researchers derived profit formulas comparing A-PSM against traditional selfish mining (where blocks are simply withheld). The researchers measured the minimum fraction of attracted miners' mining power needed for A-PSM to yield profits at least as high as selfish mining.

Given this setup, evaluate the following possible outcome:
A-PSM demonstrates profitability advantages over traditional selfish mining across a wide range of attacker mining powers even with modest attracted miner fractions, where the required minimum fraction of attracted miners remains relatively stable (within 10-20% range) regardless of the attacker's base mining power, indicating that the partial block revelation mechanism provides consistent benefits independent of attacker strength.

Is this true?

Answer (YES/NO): NO